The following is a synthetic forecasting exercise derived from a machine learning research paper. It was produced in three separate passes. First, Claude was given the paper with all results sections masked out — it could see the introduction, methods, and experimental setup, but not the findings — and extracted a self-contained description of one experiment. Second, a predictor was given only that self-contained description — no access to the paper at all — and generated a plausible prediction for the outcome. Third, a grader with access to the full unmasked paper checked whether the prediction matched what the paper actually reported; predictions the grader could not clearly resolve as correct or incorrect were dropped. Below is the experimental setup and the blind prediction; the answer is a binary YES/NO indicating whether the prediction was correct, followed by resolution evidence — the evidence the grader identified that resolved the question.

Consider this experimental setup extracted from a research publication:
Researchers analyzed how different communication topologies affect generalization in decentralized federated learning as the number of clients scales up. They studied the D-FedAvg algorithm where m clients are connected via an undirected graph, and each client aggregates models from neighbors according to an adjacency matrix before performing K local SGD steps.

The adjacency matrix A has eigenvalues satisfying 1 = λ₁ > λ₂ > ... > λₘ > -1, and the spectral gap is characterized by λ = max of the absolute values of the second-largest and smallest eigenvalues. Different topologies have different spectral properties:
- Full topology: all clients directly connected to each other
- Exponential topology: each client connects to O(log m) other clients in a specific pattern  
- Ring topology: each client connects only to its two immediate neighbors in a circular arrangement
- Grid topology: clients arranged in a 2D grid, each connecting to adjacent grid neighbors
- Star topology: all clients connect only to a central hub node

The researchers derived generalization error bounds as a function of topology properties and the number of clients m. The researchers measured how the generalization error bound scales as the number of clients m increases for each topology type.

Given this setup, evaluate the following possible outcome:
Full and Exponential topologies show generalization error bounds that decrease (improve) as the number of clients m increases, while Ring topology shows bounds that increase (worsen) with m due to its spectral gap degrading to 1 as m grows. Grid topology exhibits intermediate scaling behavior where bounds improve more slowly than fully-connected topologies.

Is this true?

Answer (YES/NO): NO